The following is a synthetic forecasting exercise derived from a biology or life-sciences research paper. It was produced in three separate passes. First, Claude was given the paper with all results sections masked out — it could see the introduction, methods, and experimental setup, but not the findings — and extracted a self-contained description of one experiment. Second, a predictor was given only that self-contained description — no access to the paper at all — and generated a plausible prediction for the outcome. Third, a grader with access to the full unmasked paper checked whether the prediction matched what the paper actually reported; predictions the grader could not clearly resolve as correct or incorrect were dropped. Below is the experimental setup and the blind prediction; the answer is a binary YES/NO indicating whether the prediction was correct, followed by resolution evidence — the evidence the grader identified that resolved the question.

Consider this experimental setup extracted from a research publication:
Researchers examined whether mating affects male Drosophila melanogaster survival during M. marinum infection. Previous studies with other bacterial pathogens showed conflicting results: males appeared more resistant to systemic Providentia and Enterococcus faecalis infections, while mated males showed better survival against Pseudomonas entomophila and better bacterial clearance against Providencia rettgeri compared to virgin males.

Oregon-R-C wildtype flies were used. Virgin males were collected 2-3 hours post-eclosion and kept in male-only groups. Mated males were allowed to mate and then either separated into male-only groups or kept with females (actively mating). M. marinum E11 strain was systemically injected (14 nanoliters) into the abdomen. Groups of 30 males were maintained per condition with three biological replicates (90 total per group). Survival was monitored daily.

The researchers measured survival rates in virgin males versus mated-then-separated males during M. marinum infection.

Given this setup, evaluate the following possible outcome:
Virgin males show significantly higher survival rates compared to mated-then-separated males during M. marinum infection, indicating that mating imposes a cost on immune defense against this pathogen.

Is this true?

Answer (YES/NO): NO